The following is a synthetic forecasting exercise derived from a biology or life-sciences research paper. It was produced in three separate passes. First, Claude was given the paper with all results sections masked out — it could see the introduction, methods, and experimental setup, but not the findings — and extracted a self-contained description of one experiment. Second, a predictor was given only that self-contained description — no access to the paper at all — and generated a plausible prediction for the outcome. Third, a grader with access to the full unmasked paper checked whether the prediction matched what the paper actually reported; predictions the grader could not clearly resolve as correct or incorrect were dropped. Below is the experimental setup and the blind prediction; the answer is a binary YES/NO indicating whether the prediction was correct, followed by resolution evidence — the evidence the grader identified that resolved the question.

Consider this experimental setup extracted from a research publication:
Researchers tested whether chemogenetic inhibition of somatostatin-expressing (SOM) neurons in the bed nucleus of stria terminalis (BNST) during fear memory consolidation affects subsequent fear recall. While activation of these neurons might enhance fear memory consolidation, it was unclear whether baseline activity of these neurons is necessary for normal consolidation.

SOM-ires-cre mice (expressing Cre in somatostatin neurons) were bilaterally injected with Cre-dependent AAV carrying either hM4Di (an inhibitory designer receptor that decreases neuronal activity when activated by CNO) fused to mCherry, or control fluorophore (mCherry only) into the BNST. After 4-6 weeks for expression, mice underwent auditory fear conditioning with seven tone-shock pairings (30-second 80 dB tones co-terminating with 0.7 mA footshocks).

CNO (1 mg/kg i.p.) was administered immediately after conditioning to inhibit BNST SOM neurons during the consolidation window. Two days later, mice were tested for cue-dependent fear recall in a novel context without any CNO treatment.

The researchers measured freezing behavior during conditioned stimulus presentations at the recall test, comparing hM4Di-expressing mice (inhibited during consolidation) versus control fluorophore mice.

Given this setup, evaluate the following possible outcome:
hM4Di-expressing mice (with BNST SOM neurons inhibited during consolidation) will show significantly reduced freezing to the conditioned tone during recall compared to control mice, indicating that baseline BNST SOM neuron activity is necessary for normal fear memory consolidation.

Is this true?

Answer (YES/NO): NO